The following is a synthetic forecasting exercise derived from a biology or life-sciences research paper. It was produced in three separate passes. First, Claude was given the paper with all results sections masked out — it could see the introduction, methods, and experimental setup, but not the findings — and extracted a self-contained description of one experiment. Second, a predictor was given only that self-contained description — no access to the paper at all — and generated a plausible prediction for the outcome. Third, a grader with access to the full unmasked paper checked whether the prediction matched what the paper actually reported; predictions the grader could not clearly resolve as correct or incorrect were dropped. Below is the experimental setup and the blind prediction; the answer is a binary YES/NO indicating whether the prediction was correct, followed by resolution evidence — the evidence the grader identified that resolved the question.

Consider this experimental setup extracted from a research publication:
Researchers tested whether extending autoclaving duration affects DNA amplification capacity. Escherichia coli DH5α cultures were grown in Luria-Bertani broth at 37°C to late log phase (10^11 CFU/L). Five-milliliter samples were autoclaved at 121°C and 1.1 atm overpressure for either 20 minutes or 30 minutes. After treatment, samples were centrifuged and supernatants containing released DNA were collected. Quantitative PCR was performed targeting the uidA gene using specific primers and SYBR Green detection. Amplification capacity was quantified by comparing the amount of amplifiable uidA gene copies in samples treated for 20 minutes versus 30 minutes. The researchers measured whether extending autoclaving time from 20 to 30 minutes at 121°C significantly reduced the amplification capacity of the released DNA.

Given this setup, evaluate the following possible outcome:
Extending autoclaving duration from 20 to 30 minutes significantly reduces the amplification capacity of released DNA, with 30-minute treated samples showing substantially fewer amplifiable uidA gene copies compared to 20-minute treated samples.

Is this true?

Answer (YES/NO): NO